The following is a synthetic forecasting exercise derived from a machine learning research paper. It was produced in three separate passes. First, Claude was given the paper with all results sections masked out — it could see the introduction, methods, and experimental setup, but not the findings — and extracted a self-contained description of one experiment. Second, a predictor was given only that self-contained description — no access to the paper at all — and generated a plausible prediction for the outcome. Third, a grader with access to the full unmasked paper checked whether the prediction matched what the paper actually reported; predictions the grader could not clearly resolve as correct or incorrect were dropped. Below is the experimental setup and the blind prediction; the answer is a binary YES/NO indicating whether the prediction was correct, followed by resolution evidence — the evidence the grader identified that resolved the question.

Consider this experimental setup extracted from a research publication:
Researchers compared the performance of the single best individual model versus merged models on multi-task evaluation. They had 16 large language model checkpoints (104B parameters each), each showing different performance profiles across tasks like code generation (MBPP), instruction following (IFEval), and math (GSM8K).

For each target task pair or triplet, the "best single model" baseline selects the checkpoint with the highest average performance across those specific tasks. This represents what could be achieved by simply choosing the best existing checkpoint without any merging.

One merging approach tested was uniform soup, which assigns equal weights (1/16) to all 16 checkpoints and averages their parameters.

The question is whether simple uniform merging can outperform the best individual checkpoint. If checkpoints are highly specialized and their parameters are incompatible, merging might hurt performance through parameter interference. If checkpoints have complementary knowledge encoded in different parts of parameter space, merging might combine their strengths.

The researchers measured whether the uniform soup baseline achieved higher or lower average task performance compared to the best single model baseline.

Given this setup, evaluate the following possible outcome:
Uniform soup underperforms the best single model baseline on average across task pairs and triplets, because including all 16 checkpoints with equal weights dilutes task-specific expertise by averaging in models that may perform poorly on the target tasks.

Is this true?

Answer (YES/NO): NO